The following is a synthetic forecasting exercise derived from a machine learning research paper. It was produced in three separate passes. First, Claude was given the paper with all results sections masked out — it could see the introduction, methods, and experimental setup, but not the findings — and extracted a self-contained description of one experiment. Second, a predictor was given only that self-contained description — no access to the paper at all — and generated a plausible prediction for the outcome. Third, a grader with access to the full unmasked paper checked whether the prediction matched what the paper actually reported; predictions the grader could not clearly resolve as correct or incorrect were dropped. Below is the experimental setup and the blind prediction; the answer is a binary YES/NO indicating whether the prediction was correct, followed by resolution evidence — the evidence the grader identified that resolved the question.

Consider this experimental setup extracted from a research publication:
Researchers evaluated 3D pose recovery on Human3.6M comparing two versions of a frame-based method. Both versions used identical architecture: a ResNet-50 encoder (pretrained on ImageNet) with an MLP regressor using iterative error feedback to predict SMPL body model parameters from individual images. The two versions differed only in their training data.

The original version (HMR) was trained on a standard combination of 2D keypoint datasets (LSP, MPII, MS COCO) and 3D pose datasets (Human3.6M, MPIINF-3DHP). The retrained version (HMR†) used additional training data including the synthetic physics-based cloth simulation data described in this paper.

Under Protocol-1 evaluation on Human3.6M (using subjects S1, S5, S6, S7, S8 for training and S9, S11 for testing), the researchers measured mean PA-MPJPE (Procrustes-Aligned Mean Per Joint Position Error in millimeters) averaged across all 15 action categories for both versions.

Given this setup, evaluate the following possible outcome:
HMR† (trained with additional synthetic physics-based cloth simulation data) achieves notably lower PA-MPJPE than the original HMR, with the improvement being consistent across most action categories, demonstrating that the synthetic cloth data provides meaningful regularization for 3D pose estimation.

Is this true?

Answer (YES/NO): NO